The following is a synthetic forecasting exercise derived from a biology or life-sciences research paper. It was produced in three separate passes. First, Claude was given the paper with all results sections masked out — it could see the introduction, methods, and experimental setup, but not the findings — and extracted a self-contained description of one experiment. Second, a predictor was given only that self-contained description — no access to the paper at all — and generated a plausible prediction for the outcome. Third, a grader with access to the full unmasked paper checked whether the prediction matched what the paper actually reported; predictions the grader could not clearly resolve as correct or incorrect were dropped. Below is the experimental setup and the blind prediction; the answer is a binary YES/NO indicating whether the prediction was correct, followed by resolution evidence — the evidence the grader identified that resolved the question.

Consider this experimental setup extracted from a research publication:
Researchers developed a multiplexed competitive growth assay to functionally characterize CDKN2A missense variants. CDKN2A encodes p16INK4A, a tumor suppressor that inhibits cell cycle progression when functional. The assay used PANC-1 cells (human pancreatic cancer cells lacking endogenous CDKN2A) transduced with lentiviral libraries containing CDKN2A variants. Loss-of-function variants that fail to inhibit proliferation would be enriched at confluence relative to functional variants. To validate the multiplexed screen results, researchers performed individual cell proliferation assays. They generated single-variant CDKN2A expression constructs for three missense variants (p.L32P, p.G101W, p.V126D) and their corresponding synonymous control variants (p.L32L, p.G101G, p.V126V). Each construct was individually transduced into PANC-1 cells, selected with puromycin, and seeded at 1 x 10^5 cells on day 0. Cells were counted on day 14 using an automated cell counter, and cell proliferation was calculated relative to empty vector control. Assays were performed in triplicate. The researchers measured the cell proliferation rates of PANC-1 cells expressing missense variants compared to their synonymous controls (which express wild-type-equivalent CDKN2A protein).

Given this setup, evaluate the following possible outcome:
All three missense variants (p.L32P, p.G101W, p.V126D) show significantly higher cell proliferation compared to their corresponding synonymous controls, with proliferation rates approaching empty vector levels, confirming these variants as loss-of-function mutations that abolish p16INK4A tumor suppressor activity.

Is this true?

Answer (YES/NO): YES